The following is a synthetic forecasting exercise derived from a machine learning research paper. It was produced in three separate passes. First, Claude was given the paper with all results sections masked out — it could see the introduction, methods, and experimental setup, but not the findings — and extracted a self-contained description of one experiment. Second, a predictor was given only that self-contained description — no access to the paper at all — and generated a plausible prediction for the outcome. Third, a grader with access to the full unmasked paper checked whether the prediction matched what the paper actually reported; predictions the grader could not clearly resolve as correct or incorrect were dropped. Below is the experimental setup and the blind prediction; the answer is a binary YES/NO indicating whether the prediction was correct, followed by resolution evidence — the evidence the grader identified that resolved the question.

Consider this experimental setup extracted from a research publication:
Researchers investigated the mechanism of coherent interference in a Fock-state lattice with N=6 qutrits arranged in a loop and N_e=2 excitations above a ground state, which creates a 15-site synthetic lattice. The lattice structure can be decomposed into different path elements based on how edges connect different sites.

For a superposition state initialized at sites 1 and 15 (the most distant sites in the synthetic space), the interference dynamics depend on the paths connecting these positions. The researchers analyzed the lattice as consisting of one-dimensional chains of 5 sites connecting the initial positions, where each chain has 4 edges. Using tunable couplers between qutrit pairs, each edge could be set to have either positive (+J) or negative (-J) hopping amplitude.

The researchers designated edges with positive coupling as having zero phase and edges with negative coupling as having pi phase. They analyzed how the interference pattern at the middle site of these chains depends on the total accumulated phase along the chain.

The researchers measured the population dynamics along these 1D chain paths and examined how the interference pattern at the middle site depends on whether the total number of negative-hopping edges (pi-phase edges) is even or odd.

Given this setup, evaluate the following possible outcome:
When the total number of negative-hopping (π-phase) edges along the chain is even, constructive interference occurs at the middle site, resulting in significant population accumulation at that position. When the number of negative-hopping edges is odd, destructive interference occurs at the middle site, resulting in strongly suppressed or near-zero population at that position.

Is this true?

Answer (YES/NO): YES